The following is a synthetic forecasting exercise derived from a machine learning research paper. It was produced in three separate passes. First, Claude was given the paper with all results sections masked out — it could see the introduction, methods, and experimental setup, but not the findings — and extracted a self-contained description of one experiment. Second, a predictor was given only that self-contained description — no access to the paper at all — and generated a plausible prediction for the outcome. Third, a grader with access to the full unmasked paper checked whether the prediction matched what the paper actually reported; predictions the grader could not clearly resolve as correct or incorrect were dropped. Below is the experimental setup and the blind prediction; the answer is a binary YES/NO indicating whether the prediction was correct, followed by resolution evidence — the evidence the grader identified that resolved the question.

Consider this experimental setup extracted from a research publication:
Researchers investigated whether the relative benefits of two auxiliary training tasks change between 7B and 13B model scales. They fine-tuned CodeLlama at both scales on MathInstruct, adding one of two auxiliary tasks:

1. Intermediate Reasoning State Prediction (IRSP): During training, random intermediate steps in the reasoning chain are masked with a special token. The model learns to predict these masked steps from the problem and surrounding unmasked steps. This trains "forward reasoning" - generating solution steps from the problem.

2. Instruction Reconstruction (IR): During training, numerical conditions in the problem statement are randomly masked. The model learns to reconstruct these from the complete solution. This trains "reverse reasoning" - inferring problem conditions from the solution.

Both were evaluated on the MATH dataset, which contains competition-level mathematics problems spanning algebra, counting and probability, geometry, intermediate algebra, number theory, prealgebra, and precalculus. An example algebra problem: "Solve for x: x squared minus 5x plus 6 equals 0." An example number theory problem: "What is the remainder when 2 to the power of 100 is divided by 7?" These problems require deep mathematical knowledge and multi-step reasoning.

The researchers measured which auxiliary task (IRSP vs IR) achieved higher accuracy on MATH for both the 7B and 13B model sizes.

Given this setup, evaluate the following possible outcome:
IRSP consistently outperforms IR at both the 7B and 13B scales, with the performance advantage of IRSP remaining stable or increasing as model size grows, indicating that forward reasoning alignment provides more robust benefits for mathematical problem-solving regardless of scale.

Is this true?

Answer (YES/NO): NO